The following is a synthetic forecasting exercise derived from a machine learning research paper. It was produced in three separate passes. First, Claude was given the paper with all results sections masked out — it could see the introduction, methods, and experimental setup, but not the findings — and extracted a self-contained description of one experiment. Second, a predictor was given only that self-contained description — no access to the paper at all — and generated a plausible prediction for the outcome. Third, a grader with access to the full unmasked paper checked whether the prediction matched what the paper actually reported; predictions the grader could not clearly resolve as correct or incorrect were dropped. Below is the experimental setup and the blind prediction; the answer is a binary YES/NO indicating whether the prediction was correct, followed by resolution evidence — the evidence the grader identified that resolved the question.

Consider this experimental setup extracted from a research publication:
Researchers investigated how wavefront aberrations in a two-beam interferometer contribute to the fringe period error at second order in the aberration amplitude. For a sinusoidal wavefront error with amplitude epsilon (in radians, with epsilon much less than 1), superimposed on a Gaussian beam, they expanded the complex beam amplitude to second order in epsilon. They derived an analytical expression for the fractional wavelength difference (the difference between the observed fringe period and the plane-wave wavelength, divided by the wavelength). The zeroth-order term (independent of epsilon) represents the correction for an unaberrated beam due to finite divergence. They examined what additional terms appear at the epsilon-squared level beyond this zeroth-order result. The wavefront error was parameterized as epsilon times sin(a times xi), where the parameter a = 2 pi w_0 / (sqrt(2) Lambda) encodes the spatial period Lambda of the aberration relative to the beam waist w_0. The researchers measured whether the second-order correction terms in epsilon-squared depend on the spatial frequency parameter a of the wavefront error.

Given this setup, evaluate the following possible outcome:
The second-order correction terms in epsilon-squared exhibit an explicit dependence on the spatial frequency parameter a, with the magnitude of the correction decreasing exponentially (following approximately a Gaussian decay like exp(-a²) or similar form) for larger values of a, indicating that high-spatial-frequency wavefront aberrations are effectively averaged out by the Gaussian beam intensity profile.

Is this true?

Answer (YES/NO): YES